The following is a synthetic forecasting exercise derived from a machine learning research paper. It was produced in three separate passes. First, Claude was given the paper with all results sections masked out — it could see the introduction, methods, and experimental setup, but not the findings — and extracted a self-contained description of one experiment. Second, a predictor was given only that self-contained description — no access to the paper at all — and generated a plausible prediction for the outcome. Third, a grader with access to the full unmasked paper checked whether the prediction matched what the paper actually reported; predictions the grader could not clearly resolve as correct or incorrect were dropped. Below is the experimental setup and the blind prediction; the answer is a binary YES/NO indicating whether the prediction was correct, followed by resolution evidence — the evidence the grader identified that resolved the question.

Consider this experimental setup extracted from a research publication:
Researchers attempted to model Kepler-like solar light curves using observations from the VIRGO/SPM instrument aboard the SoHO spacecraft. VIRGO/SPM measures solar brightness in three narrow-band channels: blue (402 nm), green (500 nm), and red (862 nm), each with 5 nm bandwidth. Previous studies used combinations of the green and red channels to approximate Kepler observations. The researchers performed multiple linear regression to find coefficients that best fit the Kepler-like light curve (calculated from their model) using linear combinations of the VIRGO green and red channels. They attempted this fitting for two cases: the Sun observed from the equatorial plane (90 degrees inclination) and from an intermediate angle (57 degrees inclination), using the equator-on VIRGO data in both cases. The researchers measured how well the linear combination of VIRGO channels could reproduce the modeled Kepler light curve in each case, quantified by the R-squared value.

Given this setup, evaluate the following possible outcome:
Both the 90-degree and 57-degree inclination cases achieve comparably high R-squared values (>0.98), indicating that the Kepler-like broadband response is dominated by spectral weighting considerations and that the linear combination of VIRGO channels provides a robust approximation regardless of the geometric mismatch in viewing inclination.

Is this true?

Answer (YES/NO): NO